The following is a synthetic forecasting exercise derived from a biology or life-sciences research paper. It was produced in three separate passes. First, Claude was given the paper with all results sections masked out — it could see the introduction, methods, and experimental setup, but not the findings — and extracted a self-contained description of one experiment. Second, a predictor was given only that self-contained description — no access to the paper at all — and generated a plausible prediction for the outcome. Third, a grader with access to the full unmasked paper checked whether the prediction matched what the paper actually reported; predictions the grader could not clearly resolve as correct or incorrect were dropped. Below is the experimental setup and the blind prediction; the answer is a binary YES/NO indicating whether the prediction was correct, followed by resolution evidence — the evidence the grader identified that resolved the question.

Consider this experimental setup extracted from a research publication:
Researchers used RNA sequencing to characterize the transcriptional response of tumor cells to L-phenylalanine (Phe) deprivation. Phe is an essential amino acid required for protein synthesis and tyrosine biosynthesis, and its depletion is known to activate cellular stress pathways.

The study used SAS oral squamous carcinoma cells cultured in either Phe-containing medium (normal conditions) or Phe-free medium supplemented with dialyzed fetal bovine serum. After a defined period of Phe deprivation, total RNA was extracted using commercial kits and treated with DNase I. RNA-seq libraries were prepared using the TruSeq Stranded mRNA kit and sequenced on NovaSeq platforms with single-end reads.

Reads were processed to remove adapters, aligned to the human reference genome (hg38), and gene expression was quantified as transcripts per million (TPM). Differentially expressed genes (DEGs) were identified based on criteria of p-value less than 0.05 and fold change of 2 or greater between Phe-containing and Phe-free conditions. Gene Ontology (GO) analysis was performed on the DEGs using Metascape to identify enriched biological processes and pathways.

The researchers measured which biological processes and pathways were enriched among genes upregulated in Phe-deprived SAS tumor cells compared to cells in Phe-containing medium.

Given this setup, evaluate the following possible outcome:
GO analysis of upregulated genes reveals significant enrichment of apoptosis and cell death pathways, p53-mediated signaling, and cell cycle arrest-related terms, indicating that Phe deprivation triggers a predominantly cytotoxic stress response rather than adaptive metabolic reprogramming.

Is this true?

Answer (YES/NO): NO